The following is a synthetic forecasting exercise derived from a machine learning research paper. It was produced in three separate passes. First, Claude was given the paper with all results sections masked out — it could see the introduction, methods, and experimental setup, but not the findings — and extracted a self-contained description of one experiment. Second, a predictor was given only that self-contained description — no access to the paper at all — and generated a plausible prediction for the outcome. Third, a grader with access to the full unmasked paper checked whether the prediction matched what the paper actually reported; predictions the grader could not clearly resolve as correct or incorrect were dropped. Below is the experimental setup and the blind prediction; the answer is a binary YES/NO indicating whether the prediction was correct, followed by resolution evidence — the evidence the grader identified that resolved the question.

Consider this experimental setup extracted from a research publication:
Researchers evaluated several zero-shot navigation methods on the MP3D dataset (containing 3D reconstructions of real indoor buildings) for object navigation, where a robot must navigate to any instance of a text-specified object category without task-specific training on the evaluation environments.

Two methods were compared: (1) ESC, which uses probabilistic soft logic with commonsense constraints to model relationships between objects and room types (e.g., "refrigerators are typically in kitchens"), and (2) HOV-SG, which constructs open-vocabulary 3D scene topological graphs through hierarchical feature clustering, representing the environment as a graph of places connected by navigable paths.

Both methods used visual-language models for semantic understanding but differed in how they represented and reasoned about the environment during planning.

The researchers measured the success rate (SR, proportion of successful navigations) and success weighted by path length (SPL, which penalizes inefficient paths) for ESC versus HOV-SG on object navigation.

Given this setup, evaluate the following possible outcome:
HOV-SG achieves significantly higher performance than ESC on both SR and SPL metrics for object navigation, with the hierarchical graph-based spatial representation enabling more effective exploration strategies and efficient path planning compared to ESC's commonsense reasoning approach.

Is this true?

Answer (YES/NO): NO